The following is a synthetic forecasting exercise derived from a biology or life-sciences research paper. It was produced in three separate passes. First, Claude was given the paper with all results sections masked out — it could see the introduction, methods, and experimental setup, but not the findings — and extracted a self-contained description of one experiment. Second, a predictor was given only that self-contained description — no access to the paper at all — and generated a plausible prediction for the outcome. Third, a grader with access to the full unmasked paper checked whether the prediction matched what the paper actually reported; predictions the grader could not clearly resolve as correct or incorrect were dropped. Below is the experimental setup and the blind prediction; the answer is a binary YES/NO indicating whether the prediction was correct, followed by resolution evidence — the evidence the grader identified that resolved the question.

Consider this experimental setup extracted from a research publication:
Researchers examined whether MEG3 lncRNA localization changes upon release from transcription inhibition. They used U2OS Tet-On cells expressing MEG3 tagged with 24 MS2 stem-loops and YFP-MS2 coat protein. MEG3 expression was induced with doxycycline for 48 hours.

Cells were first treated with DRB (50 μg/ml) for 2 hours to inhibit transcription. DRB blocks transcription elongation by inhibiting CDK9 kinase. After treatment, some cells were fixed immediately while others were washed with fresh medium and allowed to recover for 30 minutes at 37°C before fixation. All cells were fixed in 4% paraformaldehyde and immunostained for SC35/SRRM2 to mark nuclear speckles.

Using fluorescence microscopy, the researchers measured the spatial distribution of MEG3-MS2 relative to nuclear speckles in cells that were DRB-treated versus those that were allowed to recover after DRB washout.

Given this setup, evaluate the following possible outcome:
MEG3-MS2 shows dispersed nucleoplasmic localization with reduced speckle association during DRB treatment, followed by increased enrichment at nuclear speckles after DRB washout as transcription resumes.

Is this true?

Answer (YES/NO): NO